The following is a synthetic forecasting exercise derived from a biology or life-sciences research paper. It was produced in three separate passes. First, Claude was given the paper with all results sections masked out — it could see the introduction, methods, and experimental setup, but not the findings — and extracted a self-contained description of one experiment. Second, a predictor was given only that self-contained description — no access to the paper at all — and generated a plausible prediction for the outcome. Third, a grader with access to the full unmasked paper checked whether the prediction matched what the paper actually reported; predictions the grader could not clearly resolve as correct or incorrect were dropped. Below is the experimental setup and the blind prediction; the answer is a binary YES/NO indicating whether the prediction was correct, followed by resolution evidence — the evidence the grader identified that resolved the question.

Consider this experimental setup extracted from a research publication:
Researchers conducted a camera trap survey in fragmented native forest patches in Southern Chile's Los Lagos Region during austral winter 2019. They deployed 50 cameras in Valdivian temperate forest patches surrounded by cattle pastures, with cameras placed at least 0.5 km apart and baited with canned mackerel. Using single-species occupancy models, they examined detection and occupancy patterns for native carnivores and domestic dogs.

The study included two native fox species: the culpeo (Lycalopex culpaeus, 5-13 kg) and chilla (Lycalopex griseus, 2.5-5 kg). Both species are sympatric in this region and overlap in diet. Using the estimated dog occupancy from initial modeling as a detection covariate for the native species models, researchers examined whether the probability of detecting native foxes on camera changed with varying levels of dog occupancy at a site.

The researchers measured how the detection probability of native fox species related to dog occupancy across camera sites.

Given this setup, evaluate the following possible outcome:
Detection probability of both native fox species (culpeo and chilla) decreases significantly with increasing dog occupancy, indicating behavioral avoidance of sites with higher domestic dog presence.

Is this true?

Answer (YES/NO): NO